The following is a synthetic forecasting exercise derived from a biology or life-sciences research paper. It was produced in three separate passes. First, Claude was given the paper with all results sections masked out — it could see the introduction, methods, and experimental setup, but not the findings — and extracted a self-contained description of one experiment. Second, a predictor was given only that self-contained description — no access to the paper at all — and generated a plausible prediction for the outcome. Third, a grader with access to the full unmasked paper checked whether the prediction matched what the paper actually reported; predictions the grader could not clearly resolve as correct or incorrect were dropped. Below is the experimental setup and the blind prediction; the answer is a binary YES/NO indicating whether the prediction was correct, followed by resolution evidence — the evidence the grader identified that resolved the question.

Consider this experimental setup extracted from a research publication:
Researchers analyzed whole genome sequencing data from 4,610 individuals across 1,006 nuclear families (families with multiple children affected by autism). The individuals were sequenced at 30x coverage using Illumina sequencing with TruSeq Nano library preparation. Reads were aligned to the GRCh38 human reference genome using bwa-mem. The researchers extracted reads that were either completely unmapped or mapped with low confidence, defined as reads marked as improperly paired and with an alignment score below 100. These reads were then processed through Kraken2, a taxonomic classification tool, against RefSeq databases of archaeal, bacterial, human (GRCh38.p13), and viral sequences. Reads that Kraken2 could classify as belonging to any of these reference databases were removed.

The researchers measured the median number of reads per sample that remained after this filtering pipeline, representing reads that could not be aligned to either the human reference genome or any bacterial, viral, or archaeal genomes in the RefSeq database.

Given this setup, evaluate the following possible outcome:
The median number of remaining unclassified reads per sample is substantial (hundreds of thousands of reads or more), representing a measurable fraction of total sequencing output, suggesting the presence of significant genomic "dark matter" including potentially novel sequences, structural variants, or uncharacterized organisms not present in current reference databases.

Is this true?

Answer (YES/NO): YES